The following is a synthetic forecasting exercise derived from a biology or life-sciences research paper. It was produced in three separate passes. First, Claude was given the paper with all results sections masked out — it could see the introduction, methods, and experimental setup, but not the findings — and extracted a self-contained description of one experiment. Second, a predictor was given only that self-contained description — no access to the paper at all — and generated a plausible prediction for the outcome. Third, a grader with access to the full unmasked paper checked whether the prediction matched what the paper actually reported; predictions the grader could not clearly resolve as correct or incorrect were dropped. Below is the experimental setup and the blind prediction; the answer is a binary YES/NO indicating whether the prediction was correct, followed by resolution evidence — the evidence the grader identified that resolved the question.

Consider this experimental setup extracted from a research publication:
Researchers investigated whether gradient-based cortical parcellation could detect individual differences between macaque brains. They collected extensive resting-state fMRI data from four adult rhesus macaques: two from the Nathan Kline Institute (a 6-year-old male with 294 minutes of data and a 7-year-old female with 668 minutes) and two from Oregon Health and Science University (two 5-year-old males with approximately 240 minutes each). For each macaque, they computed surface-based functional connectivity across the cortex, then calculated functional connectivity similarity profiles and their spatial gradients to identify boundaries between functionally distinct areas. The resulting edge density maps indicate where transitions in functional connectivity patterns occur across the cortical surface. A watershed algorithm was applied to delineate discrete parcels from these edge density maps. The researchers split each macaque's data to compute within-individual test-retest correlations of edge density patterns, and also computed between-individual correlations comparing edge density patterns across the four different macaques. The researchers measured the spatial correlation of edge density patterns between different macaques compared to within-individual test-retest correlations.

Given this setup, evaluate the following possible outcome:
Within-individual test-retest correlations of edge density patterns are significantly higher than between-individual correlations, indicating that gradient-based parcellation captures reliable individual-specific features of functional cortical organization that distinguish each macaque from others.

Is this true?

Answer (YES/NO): YES